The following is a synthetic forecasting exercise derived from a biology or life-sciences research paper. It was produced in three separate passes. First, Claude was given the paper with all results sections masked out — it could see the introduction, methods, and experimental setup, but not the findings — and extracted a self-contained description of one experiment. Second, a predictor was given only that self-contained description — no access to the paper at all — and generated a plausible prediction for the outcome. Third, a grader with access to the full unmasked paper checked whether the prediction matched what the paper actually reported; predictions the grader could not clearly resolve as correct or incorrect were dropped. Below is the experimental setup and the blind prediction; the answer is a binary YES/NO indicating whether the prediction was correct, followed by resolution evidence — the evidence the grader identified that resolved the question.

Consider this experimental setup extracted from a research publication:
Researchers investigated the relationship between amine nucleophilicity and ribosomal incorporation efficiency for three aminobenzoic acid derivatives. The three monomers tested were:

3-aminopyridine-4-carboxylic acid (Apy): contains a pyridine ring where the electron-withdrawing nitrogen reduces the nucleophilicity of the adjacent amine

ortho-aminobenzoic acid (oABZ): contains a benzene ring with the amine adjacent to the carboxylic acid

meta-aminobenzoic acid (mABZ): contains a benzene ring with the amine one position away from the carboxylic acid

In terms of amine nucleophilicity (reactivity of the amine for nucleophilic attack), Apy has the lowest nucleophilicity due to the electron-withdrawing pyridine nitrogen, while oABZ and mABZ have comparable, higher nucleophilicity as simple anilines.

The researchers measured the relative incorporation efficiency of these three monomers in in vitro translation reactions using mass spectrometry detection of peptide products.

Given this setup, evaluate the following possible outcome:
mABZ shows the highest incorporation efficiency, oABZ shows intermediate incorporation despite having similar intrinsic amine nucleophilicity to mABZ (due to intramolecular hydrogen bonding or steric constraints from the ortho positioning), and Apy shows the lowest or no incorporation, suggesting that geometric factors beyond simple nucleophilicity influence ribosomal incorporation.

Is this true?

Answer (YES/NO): NO